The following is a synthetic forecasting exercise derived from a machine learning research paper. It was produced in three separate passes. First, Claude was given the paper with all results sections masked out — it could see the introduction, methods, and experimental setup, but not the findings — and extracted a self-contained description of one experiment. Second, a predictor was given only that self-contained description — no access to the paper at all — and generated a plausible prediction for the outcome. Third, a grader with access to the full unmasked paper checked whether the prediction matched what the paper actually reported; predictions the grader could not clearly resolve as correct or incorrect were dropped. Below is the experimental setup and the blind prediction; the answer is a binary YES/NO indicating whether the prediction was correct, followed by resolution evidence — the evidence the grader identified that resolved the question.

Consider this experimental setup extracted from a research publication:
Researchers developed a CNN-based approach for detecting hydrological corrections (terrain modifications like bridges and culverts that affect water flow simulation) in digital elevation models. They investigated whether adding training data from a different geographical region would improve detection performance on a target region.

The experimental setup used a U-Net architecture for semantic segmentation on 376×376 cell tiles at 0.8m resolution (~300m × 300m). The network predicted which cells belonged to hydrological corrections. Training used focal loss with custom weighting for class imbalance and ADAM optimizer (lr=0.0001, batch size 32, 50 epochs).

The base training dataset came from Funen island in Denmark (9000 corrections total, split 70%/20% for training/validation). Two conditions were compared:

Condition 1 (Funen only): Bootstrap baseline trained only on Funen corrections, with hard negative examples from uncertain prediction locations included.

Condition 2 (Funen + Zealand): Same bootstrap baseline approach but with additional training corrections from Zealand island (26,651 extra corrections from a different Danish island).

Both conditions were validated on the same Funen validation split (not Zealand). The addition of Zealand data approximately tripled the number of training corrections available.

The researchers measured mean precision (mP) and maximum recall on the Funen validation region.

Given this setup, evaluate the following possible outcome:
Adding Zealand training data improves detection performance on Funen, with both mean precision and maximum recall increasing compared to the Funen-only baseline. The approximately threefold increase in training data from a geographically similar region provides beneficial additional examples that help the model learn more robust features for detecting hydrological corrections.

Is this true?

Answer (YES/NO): NO